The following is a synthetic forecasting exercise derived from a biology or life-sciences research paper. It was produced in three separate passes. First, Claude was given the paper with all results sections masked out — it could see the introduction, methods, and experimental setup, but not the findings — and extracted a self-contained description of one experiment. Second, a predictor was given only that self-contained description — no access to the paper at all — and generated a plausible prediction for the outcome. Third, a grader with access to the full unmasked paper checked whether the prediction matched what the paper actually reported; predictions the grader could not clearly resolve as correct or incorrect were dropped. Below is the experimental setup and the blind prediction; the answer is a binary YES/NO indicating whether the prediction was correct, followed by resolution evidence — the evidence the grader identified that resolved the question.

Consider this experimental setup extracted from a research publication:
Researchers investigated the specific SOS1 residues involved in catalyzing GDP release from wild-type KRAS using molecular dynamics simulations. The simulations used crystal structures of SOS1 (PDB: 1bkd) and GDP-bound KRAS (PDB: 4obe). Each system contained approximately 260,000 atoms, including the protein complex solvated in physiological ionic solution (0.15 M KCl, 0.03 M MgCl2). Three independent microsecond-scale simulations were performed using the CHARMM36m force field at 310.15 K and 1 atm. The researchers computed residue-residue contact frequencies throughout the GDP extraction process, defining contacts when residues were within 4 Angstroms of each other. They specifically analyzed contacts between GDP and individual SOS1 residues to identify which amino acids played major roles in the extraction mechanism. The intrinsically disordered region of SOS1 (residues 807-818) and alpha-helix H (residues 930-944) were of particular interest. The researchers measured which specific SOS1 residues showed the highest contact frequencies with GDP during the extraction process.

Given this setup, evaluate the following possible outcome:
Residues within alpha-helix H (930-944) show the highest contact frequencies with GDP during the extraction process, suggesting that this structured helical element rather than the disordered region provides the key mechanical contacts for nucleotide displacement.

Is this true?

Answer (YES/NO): NO